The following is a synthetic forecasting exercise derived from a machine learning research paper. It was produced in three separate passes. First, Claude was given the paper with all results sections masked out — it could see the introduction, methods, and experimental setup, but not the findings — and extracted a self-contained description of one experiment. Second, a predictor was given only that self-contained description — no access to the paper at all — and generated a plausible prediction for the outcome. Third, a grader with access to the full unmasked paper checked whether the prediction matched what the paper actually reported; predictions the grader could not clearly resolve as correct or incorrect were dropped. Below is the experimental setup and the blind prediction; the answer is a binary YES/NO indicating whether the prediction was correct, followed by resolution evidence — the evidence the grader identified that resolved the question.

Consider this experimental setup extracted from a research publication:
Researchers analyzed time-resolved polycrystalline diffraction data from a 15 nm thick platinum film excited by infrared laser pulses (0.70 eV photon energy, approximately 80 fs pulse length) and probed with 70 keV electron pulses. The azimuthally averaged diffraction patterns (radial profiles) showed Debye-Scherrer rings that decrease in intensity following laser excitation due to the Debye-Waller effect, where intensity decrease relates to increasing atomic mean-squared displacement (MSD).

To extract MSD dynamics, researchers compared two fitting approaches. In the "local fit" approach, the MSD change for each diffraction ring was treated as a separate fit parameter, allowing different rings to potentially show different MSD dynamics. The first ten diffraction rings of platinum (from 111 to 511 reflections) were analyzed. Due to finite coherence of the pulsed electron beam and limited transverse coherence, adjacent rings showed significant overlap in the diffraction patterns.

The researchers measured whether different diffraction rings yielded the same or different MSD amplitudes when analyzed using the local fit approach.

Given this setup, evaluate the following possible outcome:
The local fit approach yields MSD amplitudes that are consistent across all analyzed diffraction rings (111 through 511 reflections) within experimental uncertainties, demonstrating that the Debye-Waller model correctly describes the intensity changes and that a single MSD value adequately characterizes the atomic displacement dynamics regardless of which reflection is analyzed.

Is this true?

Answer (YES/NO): NO